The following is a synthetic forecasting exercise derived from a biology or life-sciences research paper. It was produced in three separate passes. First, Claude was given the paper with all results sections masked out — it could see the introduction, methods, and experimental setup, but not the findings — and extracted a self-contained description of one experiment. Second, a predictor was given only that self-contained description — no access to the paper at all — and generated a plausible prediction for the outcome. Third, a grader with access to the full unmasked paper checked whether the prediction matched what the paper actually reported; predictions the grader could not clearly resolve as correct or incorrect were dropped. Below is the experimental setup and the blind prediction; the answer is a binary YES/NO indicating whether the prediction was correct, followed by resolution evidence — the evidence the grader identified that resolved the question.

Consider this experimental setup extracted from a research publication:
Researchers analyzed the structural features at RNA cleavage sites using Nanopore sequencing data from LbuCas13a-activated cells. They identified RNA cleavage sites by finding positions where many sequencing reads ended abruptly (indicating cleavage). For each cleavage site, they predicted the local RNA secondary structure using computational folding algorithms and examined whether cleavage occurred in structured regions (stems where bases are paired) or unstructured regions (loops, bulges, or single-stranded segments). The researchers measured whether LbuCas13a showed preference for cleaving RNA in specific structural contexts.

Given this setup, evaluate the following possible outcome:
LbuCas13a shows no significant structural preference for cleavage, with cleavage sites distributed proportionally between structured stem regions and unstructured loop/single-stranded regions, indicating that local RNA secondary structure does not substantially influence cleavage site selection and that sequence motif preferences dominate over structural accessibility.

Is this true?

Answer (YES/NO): NO